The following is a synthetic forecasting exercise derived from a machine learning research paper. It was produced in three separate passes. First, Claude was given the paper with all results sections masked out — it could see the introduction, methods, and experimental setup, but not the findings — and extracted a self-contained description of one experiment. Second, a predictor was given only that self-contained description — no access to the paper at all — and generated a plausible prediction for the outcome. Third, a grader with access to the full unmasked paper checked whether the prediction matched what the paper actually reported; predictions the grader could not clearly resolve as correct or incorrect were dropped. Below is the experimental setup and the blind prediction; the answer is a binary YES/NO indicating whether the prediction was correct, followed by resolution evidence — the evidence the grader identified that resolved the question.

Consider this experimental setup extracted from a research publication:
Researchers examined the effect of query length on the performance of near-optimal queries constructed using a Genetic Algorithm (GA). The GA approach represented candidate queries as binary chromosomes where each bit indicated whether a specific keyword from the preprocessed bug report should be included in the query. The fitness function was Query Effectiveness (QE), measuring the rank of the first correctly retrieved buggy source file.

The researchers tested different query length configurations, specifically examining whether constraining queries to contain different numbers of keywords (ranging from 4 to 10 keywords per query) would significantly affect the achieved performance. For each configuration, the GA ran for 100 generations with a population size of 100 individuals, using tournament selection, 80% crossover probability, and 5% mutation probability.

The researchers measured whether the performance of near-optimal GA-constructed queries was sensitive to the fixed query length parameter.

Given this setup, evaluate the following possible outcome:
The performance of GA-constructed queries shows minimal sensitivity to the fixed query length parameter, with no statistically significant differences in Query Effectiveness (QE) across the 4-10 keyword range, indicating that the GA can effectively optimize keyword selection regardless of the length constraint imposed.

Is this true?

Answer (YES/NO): YES